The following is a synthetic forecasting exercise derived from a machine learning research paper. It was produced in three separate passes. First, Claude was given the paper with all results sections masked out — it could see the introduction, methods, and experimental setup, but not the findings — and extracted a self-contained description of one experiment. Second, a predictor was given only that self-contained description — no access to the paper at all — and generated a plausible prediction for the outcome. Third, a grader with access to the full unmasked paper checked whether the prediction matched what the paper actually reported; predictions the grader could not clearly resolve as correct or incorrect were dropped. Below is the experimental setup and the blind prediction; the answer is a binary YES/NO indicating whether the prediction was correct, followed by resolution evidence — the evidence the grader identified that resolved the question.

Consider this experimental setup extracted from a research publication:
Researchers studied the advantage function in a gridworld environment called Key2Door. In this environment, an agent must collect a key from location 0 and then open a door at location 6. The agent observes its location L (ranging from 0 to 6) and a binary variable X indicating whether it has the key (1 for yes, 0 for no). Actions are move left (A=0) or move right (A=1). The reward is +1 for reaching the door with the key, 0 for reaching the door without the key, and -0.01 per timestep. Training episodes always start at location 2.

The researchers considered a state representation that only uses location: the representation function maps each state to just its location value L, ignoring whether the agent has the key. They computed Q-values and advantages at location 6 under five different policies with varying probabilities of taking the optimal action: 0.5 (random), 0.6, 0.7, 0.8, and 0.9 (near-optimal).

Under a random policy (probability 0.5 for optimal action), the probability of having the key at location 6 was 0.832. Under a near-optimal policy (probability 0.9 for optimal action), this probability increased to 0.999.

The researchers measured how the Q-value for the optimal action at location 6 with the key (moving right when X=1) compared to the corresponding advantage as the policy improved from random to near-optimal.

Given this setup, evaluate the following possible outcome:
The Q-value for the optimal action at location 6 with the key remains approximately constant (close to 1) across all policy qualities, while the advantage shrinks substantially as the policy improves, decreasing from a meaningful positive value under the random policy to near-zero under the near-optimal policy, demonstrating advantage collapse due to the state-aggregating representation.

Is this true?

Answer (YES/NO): YES